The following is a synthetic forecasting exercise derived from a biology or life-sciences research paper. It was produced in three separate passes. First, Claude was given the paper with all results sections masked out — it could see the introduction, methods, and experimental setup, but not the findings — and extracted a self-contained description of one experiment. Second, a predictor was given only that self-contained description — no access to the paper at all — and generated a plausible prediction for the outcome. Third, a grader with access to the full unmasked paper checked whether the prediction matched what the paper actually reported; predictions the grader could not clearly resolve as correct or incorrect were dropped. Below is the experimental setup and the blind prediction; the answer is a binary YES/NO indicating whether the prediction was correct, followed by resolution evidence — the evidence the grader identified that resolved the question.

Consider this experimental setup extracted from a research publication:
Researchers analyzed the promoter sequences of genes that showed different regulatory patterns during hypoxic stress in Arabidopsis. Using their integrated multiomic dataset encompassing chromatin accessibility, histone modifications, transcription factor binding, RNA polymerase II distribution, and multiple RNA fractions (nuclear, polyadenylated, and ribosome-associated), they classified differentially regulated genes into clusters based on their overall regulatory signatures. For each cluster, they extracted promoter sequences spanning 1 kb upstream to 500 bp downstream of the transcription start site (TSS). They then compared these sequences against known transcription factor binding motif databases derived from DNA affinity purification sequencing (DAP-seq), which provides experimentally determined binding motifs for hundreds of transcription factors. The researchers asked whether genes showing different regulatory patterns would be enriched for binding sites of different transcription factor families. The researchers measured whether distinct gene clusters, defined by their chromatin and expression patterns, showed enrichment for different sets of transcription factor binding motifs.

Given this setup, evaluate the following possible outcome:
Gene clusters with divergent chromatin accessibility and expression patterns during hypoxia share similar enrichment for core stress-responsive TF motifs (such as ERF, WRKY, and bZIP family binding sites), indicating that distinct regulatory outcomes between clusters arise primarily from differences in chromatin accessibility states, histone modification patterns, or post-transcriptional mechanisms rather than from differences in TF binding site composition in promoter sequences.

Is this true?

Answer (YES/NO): NO